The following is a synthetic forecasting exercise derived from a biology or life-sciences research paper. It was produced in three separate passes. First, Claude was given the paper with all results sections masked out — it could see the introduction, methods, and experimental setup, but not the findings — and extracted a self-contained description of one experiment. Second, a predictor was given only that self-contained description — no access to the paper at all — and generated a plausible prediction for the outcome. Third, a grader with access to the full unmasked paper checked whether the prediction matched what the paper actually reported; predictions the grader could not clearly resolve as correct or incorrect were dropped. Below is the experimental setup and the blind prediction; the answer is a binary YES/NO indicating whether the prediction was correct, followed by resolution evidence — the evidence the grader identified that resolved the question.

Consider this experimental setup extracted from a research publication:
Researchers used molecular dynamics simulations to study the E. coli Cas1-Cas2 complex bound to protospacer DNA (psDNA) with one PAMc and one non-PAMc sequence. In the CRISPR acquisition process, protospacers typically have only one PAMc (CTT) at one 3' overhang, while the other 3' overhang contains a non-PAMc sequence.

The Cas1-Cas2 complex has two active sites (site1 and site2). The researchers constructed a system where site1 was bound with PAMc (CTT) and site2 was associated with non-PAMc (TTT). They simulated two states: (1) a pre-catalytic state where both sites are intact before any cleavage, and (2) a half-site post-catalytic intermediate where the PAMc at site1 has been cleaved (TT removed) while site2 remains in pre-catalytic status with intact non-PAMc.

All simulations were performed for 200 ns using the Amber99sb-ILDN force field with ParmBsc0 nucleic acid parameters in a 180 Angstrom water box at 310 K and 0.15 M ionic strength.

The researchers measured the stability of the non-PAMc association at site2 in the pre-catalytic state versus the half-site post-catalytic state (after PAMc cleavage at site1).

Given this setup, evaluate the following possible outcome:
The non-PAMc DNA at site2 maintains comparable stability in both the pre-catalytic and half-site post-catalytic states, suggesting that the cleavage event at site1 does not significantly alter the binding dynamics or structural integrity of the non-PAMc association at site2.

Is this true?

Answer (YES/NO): NO